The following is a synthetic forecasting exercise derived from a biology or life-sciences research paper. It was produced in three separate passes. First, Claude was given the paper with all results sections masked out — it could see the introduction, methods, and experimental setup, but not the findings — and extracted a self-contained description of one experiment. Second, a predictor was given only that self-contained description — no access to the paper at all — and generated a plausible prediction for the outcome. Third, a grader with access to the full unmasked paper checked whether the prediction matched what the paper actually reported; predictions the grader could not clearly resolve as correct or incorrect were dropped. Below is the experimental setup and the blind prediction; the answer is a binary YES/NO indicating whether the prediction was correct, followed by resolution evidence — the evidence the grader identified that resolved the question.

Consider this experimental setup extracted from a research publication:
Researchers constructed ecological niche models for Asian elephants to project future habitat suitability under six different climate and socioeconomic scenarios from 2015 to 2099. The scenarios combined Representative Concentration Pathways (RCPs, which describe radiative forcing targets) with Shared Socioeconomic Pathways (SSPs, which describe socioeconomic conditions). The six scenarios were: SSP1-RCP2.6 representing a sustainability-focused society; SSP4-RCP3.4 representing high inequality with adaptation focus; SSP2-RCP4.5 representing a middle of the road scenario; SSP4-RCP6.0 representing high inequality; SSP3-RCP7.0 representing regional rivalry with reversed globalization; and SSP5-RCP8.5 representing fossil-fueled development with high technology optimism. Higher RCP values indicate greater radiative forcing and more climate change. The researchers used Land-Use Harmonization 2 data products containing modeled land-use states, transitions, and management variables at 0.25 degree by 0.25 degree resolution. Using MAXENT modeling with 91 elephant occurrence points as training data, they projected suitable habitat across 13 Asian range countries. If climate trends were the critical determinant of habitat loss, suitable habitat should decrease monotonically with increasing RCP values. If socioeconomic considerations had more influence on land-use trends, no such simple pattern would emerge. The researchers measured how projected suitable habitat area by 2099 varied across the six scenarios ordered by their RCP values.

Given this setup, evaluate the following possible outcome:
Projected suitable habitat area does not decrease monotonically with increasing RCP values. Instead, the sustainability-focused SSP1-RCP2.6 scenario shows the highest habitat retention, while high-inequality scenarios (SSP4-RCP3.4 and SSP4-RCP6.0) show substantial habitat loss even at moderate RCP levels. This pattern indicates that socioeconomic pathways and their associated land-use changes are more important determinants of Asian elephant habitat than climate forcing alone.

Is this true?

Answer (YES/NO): NO